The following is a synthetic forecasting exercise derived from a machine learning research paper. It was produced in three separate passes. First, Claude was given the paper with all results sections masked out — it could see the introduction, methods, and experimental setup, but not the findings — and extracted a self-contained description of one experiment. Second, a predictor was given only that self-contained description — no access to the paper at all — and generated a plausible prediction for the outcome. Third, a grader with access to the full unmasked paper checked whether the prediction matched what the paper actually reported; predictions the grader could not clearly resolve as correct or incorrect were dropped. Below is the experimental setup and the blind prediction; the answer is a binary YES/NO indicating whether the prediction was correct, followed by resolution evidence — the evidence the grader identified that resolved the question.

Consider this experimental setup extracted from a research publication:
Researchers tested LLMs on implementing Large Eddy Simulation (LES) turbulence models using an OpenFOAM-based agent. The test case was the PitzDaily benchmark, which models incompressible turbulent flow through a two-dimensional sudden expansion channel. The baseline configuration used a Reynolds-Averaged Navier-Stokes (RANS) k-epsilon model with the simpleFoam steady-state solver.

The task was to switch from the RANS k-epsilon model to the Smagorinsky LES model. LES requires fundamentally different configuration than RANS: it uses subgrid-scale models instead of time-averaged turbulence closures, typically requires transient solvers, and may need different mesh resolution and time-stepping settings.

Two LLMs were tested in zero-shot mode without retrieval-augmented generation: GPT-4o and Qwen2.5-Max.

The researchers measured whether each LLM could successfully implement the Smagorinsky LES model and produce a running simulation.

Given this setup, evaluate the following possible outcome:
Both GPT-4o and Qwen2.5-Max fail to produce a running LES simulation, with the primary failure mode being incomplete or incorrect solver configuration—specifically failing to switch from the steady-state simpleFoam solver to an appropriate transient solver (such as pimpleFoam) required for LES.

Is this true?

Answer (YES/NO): NO